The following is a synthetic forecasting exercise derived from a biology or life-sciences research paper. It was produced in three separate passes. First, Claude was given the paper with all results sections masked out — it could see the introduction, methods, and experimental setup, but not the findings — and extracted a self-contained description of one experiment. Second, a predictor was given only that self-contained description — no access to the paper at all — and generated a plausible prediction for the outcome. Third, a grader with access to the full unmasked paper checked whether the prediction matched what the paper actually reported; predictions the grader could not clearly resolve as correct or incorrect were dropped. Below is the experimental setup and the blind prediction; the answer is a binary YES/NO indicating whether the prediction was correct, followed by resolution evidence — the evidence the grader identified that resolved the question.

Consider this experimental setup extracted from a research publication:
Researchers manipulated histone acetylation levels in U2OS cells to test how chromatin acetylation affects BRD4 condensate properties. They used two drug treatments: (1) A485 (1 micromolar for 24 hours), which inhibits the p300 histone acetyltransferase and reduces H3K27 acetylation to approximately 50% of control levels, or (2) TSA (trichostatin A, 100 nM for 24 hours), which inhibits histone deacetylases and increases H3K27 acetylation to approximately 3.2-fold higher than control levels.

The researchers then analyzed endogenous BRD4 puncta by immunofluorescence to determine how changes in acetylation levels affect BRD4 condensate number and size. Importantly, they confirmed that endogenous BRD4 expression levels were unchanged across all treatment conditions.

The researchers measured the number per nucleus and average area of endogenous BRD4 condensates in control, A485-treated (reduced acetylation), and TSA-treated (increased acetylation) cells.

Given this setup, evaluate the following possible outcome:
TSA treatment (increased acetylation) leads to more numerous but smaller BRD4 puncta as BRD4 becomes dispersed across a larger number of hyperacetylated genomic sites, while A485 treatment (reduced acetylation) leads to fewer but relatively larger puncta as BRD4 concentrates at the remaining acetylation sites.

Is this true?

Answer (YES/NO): YES